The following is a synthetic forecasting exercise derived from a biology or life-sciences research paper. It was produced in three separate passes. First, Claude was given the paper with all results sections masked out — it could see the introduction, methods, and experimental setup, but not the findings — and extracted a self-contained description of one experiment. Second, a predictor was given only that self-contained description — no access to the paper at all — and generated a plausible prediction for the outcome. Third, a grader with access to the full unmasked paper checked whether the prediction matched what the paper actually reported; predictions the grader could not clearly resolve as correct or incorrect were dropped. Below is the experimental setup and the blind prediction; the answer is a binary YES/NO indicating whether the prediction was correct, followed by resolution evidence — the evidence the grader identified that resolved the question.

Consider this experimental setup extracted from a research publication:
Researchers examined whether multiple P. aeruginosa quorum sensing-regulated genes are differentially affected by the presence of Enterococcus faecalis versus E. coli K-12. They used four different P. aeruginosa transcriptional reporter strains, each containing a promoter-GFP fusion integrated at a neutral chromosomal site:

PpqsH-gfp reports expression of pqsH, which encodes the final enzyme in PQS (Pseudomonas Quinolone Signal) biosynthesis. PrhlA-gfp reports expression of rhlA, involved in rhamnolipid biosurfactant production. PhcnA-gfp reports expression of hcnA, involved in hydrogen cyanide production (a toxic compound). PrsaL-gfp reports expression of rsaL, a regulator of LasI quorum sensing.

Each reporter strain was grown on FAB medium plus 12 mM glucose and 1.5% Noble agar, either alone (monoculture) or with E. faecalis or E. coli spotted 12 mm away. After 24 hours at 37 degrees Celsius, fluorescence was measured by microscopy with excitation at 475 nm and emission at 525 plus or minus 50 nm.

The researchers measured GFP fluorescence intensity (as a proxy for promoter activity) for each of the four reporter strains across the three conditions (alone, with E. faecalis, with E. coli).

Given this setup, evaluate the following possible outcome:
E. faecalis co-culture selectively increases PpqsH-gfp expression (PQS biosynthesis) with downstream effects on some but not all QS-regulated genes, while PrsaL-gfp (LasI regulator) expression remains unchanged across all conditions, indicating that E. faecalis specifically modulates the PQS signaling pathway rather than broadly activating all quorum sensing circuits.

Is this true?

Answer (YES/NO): NO